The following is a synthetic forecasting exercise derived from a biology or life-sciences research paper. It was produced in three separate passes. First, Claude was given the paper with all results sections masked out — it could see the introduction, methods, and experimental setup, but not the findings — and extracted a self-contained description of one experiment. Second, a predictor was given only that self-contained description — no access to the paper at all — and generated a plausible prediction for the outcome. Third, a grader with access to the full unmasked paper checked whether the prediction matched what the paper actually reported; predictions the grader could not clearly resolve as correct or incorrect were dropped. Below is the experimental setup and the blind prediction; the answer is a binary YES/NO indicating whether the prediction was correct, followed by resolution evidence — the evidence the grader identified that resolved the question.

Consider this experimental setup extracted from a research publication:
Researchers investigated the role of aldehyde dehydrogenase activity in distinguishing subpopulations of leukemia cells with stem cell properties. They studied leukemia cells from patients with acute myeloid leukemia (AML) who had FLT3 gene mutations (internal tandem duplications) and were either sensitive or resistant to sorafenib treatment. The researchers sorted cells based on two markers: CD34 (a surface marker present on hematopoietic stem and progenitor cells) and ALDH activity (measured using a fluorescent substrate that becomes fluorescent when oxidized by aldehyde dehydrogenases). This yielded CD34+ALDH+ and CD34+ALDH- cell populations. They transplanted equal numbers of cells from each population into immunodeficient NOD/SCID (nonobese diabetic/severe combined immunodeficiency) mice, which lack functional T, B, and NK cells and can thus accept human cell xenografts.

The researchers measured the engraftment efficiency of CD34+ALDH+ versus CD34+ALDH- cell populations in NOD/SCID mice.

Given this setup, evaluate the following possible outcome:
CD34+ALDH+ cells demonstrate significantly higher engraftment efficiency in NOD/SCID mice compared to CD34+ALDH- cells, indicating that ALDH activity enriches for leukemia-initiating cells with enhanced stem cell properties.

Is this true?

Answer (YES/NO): YES